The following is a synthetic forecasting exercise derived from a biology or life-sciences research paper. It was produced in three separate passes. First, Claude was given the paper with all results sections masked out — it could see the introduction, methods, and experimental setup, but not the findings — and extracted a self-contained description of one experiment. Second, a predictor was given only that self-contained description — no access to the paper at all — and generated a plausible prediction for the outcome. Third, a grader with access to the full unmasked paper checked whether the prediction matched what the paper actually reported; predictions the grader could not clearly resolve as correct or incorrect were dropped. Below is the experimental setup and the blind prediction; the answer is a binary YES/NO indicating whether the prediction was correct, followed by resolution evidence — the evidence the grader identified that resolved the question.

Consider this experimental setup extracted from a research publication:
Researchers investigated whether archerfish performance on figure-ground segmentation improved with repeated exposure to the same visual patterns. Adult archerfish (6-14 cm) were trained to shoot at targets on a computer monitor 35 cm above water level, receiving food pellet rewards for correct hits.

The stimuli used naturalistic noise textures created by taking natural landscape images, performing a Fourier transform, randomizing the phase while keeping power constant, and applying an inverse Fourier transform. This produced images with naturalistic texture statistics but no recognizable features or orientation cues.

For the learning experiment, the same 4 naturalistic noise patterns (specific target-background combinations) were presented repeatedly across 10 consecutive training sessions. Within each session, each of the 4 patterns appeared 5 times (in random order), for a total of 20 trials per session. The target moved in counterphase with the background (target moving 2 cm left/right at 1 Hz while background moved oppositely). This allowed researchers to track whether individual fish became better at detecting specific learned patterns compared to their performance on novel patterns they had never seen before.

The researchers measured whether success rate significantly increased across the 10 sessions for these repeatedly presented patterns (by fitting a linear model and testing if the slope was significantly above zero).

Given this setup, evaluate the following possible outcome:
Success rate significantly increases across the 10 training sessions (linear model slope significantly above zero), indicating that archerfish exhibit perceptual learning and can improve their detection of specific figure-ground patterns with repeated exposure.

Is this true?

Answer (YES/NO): NO